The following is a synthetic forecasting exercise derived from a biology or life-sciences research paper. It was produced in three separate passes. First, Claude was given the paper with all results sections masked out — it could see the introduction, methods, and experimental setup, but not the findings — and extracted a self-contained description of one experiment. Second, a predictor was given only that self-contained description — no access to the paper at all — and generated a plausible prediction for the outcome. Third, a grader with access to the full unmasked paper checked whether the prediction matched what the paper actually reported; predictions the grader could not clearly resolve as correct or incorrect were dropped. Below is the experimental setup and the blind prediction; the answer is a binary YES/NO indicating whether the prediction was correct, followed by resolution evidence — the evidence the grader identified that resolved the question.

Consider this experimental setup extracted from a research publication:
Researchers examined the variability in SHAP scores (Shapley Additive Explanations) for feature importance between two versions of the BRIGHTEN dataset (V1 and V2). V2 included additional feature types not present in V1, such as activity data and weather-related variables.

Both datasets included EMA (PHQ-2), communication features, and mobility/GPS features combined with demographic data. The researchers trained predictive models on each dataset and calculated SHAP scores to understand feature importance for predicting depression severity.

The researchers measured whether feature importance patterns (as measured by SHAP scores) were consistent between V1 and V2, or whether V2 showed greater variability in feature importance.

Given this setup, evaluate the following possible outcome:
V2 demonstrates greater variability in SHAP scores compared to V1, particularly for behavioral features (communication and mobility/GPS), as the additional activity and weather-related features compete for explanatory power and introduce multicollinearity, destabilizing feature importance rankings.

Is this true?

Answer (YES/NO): YES